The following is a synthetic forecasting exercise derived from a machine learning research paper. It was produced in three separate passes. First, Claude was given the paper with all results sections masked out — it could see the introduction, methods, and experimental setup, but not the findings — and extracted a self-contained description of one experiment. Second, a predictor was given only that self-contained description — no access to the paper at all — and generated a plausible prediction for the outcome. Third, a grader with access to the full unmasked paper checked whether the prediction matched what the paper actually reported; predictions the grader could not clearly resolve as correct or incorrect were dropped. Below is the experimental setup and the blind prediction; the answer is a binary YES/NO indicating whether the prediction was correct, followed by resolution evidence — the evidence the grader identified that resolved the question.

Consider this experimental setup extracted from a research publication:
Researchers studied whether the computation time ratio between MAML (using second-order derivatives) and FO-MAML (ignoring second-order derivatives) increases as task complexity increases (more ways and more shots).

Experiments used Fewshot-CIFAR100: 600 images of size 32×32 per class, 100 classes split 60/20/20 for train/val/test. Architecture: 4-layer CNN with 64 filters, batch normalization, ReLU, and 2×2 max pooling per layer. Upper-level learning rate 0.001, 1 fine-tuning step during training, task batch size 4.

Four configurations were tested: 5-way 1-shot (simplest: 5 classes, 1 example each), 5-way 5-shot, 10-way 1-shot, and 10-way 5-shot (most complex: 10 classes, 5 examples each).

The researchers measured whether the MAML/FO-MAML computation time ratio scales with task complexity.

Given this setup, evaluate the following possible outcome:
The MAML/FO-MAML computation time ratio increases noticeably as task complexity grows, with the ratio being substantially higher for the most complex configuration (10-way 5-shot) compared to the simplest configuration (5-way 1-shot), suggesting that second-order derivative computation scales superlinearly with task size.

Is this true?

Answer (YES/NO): NO